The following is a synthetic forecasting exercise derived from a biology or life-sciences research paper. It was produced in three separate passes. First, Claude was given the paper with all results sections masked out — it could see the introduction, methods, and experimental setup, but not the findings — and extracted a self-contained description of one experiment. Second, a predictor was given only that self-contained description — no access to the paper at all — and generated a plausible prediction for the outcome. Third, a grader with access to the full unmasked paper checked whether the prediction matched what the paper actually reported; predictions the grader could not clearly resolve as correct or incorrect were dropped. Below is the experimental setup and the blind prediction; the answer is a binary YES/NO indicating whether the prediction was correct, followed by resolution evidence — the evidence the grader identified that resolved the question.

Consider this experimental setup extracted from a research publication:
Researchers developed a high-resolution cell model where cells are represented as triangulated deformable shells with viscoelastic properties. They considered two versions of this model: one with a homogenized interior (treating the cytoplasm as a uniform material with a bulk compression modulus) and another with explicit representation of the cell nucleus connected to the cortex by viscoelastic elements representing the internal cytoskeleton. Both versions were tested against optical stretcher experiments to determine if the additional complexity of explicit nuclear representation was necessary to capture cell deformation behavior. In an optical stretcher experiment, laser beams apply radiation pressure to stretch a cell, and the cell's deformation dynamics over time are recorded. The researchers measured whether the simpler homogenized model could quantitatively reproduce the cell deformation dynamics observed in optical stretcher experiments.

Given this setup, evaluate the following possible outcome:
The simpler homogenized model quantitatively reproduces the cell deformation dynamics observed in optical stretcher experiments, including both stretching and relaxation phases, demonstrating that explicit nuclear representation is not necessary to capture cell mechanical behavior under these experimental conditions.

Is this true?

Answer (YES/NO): YES